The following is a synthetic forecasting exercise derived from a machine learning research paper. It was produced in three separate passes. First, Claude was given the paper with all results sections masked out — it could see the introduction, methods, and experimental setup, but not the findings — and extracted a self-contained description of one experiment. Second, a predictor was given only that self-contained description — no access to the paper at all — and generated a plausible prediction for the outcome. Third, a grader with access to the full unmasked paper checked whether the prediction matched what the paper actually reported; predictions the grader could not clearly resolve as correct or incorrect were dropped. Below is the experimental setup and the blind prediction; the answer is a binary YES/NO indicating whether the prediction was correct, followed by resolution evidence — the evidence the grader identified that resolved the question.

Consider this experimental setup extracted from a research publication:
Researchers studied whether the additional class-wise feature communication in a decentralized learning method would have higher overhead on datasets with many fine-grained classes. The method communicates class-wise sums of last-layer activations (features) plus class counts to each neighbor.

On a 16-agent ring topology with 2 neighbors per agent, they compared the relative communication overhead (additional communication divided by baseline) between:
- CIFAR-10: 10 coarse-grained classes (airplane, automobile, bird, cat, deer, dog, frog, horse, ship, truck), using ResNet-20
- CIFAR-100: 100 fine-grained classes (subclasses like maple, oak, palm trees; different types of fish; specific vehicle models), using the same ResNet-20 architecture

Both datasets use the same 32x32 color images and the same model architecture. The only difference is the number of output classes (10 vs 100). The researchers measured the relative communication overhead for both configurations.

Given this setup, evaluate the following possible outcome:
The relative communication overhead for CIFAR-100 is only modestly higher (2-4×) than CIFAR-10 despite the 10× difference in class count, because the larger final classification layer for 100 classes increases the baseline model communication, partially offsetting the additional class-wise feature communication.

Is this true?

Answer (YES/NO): NO